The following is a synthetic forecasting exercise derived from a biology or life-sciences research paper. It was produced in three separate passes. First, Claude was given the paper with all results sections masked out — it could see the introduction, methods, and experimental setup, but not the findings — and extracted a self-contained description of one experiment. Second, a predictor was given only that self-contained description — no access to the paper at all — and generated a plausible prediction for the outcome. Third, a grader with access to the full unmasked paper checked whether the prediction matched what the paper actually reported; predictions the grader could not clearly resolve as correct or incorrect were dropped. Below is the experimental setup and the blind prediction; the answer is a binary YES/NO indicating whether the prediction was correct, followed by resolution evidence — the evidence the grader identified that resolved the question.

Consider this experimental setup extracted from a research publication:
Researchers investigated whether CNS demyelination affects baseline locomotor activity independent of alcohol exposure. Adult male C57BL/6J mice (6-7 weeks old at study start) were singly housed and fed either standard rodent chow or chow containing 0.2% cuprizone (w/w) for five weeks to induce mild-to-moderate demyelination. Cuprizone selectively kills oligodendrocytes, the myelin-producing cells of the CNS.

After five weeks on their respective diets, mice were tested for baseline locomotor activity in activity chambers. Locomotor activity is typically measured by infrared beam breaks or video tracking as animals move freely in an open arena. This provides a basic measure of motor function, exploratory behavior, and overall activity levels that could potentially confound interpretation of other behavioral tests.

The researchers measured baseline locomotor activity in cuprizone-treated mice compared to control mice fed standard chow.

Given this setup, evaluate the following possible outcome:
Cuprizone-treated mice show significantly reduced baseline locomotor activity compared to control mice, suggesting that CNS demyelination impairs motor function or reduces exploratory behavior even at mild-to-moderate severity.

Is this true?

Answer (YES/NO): NO